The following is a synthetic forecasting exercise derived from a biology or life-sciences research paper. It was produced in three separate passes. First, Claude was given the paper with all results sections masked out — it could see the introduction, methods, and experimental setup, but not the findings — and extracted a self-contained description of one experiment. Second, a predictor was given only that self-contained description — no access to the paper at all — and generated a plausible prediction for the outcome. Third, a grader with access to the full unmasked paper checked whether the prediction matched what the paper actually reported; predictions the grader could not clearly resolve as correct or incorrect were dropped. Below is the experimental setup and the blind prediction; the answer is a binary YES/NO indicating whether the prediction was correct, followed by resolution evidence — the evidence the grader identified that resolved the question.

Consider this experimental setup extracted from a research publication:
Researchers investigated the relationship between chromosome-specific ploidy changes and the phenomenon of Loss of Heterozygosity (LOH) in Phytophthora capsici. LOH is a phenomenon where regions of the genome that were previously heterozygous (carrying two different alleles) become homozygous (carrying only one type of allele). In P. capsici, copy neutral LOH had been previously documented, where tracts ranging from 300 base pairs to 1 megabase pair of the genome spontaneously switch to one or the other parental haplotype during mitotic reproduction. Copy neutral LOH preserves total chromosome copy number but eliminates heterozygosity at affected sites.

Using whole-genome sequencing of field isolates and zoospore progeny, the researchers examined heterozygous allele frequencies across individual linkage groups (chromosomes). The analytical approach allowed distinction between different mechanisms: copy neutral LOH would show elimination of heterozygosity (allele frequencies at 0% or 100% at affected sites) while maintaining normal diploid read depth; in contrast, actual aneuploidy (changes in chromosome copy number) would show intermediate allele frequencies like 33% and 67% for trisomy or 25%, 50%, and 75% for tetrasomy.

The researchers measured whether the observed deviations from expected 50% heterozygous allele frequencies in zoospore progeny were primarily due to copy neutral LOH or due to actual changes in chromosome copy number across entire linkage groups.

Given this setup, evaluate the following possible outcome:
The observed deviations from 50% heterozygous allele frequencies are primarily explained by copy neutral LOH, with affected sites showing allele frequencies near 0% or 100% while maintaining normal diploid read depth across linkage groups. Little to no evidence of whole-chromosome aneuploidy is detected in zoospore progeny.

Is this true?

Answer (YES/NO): NO